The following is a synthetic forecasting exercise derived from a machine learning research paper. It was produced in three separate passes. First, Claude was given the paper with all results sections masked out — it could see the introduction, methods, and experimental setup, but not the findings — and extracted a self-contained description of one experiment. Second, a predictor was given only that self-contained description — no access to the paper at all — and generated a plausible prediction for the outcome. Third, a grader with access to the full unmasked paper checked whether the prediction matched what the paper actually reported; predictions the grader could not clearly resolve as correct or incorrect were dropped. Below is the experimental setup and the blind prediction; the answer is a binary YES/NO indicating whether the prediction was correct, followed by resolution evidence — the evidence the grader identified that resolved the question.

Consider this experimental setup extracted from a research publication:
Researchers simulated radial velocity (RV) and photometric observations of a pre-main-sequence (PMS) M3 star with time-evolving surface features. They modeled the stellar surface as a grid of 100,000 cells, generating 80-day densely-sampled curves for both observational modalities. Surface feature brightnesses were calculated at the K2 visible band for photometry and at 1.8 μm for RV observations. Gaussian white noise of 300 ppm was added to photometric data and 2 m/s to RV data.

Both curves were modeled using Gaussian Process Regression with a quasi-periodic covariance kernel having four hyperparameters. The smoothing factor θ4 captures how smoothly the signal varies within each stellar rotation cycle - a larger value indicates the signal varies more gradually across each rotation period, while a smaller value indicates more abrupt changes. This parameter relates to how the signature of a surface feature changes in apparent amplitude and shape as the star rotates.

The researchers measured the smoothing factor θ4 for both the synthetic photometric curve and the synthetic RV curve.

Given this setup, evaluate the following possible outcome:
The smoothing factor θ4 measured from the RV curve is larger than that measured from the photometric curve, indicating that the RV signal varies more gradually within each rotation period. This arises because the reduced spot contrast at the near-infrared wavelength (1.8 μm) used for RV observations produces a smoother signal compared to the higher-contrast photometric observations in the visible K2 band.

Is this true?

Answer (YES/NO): NO